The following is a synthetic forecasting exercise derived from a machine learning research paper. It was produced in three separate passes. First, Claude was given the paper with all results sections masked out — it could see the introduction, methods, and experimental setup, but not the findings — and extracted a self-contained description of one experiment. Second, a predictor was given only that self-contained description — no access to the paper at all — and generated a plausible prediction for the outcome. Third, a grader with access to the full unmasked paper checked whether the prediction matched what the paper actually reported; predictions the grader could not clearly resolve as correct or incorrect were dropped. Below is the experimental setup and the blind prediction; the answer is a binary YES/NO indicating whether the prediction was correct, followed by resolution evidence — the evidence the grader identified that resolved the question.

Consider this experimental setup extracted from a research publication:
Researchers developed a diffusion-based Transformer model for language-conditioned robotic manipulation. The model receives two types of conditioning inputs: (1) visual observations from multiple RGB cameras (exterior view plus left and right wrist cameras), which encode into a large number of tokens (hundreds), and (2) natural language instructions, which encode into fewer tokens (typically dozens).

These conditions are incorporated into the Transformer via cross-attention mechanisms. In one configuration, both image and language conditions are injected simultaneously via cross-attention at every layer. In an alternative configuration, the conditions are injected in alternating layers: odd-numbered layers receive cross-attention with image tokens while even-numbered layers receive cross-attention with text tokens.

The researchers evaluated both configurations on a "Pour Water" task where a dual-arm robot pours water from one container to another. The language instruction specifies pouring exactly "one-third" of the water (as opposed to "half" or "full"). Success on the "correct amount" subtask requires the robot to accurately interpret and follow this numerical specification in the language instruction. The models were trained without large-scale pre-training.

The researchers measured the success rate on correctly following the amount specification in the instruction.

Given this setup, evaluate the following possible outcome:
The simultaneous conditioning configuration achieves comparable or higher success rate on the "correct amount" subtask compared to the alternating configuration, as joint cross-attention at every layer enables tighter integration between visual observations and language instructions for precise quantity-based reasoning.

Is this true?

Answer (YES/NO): NO